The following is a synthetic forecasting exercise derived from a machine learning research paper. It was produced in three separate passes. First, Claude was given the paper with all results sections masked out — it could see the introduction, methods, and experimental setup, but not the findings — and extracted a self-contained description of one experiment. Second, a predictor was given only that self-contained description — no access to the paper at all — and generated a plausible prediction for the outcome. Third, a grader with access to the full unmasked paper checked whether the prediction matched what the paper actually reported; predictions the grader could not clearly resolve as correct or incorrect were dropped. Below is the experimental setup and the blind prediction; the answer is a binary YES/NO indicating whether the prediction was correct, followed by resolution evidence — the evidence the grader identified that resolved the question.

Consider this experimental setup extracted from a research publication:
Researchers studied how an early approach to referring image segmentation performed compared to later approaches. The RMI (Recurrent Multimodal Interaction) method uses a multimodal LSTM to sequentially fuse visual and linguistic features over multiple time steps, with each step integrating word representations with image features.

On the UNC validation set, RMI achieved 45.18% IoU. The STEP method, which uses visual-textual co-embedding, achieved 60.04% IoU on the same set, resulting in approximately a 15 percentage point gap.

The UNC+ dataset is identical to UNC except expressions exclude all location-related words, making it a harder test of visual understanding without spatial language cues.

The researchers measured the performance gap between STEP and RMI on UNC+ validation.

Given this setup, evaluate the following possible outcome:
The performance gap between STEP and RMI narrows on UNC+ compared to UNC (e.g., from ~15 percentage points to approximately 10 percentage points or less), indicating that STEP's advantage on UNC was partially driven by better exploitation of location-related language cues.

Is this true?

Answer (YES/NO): NO